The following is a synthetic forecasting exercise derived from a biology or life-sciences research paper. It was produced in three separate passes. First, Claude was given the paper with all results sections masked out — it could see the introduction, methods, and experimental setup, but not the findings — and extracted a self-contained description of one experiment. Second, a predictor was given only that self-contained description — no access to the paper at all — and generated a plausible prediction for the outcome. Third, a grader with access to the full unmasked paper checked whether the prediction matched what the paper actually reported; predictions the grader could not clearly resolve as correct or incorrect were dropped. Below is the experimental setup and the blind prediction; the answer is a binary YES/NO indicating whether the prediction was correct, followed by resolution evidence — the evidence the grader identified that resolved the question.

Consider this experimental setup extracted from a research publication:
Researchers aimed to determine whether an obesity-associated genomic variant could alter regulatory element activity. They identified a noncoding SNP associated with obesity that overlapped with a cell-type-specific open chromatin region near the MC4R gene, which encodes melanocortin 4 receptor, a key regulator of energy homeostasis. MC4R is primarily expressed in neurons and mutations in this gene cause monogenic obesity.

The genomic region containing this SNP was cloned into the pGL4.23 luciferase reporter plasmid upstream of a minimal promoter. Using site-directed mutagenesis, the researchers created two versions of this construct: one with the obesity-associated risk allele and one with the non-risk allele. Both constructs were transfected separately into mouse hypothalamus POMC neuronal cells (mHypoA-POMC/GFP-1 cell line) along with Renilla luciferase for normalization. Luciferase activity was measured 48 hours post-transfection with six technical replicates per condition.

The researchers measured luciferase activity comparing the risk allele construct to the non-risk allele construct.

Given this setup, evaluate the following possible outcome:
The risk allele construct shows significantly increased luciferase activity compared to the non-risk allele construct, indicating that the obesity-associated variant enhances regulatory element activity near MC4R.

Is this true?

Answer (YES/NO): NO